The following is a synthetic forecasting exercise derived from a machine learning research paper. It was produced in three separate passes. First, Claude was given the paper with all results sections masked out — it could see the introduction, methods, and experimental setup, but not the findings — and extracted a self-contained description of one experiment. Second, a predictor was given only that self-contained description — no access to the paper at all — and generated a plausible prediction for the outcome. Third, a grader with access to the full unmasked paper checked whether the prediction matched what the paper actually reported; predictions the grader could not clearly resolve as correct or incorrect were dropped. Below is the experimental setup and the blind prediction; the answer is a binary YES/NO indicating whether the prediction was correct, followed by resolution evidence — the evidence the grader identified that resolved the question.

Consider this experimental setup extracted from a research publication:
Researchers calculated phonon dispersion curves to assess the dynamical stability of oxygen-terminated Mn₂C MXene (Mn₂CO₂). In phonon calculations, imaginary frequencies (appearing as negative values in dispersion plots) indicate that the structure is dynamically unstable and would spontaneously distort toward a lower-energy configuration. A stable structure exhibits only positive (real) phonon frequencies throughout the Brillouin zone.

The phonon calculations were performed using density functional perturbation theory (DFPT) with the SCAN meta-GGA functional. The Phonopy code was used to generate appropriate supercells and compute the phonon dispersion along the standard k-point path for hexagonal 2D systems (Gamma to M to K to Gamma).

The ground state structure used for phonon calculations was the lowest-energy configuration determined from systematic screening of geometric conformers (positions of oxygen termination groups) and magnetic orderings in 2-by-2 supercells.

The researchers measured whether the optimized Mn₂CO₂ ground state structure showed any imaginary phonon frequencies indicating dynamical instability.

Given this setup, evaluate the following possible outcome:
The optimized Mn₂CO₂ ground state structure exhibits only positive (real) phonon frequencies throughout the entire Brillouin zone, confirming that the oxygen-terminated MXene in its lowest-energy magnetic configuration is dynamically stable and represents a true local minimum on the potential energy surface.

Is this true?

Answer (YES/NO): YES